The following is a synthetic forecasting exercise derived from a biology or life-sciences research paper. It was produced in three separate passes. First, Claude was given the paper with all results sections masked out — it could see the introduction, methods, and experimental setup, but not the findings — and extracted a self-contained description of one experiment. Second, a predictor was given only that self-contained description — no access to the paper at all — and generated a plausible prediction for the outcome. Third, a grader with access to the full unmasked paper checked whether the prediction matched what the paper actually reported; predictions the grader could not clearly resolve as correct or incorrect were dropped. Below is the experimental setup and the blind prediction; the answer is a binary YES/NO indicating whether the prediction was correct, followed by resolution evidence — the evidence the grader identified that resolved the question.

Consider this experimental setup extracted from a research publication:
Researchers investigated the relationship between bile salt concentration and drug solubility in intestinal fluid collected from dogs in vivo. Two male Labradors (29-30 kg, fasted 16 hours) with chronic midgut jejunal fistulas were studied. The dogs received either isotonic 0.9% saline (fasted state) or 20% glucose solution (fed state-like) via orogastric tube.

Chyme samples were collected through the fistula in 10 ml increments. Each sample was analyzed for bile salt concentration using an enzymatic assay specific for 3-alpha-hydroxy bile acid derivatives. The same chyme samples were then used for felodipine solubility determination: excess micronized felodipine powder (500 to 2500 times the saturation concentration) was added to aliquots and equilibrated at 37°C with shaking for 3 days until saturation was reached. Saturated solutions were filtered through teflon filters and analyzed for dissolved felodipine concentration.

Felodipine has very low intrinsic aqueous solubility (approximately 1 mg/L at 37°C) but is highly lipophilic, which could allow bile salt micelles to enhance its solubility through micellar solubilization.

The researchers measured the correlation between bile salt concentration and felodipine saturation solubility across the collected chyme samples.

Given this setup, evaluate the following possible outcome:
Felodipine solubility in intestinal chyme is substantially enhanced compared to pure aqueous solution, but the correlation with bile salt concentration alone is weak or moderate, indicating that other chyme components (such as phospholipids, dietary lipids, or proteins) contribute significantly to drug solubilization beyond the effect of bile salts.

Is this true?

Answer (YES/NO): YES